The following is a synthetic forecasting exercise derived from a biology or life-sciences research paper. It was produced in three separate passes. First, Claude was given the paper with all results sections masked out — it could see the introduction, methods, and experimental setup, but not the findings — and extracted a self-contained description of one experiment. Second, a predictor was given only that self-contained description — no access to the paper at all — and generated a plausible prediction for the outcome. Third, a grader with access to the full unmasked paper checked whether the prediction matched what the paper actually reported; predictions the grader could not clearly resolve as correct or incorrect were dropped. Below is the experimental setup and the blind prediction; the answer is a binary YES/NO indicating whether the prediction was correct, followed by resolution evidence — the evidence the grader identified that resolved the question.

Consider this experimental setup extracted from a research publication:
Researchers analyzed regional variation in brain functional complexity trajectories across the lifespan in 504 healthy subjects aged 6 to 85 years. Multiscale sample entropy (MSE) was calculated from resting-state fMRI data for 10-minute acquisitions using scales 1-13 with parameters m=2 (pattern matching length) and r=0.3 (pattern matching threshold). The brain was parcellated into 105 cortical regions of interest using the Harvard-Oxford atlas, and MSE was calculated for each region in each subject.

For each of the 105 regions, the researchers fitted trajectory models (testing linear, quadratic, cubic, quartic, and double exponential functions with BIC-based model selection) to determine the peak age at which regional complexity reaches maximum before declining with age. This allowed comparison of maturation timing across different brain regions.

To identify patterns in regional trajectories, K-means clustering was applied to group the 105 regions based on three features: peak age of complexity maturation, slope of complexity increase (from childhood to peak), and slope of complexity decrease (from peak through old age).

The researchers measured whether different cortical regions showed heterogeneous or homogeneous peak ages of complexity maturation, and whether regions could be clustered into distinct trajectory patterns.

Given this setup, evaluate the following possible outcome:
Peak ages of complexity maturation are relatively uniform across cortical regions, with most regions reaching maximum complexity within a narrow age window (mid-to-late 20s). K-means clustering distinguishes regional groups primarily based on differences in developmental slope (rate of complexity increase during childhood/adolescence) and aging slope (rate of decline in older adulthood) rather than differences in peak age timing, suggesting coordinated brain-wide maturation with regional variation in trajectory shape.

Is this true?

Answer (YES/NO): NO